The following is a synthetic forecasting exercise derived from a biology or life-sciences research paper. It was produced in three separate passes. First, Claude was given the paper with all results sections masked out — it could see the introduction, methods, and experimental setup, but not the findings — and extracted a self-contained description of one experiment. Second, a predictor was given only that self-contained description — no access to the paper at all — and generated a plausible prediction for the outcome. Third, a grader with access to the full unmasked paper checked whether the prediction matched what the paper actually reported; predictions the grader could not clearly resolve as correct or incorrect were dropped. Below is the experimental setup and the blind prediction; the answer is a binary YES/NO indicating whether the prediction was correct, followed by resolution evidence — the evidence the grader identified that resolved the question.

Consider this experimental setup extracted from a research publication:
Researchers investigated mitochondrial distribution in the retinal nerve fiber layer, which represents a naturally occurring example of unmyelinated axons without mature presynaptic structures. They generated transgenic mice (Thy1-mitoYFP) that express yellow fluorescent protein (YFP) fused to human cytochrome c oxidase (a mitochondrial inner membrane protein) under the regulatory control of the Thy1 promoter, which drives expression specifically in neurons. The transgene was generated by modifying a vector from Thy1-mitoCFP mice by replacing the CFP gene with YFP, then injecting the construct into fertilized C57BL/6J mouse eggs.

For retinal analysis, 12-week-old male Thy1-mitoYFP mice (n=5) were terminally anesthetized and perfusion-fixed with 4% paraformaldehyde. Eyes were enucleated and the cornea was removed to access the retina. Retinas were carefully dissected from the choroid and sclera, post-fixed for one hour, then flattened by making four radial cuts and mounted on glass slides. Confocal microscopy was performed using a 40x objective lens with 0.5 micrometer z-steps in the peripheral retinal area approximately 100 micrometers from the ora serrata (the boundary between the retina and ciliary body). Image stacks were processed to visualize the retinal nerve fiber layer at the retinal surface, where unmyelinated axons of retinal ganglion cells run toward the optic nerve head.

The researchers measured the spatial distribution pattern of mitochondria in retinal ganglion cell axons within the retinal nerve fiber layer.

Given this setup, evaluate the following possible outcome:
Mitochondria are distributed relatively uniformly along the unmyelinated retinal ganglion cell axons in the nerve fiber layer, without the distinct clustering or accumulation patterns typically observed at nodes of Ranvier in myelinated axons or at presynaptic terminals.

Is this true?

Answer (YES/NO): YES